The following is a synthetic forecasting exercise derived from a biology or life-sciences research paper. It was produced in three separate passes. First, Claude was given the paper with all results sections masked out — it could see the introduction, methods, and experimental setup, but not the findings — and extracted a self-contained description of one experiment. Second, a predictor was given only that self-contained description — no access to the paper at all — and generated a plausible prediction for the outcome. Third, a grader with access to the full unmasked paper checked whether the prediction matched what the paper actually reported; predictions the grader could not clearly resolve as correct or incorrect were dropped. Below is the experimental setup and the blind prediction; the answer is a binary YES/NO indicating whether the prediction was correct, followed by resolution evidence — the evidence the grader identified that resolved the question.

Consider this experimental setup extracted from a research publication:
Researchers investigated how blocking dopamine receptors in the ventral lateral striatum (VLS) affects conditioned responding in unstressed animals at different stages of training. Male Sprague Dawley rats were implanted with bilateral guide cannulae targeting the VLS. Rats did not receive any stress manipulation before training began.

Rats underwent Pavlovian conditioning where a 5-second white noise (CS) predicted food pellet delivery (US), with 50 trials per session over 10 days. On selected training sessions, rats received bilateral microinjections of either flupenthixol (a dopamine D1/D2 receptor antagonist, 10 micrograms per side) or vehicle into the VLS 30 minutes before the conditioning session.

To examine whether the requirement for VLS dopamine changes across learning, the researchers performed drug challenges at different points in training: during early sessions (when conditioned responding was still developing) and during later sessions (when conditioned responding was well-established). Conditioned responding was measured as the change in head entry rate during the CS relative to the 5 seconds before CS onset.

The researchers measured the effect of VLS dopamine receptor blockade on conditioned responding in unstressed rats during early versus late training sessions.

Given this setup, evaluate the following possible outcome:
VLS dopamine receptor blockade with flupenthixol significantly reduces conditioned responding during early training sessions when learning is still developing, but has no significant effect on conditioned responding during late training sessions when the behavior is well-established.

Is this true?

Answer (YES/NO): NO